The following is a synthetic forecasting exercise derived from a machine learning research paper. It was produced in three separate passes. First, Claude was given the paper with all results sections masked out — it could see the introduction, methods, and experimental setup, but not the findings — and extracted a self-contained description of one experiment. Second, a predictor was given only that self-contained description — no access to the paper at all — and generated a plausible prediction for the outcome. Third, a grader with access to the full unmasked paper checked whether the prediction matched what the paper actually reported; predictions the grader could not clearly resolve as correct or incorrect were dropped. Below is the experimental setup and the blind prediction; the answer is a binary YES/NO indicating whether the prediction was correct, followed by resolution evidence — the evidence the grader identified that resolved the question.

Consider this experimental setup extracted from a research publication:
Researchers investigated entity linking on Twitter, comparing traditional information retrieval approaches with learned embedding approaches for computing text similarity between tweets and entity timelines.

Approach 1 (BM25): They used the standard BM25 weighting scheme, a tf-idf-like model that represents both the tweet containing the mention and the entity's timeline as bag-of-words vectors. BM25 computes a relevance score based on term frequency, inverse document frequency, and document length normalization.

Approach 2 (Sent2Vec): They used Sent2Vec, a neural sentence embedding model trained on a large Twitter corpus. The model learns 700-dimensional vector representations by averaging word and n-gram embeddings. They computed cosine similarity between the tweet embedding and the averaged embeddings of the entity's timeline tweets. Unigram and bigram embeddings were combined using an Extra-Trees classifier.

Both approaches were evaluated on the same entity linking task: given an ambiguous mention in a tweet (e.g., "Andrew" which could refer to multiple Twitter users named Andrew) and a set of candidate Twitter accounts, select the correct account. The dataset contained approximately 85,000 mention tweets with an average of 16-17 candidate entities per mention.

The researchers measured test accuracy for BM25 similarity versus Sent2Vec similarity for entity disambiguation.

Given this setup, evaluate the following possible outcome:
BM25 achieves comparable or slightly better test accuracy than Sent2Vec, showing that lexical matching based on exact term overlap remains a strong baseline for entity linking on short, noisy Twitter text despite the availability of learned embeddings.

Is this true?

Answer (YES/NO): NO